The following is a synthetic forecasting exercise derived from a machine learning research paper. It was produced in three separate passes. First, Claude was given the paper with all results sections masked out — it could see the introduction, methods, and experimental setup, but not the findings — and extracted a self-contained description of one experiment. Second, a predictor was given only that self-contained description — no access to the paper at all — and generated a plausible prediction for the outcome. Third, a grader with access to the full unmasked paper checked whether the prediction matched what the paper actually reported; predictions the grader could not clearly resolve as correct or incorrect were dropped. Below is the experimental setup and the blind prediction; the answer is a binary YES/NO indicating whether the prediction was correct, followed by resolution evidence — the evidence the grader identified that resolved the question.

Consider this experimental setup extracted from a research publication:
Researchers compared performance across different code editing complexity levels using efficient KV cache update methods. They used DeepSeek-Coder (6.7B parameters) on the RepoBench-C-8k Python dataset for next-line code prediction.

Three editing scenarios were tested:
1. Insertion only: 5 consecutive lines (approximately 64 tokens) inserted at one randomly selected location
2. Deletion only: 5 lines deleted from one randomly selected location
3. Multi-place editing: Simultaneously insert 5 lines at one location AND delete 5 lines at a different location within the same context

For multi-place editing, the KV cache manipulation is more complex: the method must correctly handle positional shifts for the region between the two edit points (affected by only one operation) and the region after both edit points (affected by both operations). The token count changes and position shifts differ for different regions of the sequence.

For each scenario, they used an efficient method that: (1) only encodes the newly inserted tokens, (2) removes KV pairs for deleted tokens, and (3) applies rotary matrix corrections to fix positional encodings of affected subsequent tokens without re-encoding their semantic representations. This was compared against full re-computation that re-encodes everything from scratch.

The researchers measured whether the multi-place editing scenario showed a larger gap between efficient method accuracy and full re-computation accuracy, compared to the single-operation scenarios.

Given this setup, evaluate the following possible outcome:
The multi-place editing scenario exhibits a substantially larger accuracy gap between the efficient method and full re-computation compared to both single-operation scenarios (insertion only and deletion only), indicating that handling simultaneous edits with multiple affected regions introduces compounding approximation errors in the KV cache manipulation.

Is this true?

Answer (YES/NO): YES